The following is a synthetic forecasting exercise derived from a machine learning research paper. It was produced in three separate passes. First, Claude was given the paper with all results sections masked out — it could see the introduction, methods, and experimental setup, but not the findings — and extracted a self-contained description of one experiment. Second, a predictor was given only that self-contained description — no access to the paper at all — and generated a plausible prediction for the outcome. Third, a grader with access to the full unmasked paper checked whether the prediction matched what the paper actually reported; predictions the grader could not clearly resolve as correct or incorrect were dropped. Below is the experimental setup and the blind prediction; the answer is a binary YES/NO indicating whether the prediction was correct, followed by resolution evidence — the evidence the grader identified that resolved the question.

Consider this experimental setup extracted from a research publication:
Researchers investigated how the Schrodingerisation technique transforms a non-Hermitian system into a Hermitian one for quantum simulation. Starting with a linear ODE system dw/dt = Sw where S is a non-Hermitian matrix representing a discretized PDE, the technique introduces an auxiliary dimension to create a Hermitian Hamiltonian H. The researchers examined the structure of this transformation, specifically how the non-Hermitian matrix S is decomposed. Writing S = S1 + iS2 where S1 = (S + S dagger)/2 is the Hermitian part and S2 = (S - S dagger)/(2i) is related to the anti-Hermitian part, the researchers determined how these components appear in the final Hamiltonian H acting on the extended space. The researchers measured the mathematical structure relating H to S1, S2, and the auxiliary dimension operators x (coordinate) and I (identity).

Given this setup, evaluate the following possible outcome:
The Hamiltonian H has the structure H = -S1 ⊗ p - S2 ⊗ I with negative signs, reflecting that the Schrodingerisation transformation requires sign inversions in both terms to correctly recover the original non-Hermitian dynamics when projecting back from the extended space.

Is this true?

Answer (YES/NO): NO